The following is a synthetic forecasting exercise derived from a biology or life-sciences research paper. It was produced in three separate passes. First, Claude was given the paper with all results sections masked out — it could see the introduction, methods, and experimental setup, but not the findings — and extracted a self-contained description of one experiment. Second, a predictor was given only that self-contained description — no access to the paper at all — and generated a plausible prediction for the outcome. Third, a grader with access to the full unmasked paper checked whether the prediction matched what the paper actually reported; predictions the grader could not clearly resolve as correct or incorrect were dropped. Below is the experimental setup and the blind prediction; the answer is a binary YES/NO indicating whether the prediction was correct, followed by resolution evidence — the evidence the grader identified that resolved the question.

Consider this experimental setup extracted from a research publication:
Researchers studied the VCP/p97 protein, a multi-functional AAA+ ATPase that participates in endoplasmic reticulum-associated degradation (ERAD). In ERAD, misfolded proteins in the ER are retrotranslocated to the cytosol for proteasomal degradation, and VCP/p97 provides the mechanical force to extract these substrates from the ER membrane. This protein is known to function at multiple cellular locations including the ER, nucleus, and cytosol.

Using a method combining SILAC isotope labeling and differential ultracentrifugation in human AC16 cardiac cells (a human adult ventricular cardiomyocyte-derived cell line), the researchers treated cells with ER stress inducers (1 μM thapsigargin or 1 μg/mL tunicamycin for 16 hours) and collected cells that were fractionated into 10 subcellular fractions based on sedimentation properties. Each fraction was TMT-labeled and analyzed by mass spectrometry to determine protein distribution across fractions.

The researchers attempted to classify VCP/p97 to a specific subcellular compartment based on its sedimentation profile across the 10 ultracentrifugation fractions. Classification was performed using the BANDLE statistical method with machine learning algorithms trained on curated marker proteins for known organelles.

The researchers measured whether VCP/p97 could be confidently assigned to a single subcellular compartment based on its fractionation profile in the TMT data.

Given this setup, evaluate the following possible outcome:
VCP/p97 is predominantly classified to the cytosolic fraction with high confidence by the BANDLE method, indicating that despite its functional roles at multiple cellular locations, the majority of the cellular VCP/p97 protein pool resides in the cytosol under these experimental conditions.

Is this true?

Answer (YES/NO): NO